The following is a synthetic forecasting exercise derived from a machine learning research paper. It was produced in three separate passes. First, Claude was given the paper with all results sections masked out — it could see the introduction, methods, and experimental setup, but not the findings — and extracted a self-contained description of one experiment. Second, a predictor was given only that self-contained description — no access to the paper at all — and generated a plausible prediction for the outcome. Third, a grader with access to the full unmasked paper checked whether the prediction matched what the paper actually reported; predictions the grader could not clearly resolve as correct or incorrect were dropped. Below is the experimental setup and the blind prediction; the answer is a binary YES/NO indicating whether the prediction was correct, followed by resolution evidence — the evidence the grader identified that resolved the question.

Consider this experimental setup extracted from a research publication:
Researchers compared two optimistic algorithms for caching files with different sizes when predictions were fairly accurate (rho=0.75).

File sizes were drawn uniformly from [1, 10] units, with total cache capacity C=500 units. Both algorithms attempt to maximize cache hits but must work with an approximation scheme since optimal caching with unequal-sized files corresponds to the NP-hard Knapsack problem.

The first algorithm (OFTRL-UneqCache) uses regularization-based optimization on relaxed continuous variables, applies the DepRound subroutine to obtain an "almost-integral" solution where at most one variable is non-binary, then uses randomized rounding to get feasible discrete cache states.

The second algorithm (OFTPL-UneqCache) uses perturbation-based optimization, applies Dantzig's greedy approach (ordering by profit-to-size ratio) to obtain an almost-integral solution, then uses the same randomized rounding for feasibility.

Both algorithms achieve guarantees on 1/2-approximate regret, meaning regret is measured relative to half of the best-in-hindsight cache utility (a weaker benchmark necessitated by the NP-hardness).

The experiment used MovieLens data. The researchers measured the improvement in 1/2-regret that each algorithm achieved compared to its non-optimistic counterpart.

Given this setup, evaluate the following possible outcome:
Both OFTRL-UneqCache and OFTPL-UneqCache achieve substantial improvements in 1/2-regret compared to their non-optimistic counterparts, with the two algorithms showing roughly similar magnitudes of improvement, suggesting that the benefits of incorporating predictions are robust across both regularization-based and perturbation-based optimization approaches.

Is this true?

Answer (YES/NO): NO